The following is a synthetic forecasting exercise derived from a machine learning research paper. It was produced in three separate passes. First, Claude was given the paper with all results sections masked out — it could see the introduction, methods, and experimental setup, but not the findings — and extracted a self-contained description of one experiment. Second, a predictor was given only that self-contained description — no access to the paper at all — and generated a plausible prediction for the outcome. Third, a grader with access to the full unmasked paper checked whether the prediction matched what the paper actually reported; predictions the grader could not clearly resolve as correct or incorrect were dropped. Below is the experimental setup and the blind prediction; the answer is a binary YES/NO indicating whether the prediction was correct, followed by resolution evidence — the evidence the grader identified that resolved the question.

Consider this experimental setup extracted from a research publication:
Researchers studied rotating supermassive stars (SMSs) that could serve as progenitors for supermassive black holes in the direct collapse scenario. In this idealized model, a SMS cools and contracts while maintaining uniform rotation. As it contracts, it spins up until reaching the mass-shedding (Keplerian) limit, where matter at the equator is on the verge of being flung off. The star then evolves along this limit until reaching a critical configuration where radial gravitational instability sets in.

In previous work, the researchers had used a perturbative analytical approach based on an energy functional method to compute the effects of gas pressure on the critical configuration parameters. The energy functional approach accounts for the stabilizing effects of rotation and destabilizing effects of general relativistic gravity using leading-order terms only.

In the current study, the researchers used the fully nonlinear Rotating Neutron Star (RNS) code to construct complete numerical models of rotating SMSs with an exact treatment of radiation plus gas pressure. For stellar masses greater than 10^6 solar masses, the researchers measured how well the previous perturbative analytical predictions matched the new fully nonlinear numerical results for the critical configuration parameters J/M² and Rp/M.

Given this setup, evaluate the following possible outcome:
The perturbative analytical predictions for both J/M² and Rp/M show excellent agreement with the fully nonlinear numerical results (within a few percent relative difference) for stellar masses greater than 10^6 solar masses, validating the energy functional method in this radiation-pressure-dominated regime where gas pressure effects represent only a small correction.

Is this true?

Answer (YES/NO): NO